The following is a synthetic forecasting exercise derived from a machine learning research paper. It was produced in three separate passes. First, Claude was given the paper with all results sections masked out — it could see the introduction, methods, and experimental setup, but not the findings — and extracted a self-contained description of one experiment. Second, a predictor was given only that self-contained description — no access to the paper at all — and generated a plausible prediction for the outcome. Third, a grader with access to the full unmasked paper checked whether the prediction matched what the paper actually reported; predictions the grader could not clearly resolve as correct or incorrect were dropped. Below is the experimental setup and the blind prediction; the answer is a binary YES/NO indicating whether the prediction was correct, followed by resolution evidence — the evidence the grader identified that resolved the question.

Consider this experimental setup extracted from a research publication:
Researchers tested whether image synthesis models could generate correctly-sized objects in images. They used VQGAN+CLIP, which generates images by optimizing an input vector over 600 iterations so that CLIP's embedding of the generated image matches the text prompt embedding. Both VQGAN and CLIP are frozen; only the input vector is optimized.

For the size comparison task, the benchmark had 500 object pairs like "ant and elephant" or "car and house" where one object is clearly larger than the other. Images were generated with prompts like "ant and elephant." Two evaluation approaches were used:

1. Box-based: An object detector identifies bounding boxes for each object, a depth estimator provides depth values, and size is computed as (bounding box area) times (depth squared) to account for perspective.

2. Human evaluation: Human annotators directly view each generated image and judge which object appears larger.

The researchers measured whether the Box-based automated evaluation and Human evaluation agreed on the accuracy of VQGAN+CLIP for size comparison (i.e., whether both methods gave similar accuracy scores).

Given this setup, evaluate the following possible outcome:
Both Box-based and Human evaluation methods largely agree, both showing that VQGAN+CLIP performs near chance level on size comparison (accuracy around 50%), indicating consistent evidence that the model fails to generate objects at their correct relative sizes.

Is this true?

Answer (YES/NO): NO